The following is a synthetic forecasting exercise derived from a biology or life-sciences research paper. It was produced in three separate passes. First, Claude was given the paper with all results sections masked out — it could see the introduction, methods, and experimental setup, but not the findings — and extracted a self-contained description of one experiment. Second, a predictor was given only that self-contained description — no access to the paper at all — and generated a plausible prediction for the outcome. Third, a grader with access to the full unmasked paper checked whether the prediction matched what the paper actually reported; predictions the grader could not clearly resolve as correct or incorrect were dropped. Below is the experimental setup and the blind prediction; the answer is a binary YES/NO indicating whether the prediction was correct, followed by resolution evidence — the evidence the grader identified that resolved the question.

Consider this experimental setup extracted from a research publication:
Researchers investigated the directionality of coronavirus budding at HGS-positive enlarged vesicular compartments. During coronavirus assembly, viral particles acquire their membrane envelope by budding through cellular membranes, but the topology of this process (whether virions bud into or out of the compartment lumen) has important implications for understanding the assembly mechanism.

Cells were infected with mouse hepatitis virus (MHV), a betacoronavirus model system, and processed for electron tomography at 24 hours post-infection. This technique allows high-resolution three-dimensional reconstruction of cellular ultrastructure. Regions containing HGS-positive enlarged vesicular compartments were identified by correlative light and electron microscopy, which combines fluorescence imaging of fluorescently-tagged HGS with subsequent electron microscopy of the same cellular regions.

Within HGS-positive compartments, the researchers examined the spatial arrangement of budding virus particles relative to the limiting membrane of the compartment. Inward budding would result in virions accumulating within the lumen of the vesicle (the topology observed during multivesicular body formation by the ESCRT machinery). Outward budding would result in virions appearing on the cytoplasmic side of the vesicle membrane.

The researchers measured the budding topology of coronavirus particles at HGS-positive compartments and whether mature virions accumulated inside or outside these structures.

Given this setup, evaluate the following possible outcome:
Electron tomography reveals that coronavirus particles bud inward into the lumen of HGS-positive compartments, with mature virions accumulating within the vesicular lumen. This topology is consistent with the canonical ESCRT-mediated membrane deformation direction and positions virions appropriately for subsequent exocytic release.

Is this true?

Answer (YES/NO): YES